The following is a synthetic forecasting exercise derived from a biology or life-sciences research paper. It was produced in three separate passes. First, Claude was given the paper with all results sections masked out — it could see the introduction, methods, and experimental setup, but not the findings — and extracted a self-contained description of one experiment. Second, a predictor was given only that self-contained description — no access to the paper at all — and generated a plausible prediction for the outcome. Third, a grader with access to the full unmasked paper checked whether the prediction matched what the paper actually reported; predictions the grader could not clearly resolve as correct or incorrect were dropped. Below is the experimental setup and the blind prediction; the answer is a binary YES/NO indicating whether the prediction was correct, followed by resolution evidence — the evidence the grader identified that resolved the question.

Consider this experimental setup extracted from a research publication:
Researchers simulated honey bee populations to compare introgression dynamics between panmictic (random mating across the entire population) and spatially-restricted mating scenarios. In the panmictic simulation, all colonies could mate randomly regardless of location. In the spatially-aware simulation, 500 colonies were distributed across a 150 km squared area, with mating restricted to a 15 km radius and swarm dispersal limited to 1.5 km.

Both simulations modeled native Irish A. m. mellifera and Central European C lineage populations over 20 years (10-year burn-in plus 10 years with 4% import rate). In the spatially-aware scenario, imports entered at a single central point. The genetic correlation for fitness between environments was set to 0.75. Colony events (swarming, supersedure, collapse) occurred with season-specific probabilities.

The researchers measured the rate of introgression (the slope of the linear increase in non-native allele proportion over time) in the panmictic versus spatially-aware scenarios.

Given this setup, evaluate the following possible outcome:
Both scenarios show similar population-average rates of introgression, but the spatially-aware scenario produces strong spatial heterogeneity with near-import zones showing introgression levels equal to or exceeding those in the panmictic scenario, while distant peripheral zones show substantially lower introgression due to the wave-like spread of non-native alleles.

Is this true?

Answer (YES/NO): YES